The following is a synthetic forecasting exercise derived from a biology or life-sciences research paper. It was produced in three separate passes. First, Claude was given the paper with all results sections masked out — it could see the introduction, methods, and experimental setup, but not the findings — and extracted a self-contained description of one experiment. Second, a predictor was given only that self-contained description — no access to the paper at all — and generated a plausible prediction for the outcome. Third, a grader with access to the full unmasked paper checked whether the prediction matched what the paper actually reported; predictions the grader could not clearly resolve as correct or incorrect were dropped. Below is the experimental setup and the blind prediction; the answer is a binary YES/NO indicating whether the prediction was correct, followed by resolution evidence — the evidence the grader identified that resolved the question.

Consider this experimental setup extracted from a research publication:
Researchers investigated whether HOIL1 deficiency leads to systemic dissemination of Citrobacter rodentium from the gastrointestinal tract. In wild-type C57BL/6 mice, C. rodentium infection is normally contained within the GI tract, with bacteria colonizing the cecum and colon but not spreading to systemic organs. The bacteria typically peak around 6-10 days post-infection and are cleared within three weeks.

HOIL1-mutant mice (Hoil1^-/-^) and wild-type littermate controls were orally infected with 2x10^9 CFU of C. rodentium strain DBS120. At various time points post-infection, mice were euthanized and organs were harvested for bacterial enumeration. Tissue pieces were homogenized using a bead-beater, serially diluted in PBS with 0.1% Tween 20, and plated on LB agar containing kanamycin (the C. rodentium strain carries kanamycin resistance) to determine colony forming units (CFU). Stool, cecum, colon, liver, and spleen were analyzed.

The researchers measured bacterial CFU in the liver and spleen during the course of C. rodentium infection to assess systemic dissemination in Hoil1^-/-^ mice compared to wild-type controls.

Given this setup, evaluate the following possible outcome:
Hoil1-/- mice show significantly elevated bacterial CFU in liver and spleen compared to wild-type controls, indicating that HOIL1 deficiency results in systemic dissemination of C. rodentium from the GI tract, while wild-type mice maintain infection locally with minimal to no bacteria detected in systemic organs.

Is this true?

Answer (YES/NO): YES